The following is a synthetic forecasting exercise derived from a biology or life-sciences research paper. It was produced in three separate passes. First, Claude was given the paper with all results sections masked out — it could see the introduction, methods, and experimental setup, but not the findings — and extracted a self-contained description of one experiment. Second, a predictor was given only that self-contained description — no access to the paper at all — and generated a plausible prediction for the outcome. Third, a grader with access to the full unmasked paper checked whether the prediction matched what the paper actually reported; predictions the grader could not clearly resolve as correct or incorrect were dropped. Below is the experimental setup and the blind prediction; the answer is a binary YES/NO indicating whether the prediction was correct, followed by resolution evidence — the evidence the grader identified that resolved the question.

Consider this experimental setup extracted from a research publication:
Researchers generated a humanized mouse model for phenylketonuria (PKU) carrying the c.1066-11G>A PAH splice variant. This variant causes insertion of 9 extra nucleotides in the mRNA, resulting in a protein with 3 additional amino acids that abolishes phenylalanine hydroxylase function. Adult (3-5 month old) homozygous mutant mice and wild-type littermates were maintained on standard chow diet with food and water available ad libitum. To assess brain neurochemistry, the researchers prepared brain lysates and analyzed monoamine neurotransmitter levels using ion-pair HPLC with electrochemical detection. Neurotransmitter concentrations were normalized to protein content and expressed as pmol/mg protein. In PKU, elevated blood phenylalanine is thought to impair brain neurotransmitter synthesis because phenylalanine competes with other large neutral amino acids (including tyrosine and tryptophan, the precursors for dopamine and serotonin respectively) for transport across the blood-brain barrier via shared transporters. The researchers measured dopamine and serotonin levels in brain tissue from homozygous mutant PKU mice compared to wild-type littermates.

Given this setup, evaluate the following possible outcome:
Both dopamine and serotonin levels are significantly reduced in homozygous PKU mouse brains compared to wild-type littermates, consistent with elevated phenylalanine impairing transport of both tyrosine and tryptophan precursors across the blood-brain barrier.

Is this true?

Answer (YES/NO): YES